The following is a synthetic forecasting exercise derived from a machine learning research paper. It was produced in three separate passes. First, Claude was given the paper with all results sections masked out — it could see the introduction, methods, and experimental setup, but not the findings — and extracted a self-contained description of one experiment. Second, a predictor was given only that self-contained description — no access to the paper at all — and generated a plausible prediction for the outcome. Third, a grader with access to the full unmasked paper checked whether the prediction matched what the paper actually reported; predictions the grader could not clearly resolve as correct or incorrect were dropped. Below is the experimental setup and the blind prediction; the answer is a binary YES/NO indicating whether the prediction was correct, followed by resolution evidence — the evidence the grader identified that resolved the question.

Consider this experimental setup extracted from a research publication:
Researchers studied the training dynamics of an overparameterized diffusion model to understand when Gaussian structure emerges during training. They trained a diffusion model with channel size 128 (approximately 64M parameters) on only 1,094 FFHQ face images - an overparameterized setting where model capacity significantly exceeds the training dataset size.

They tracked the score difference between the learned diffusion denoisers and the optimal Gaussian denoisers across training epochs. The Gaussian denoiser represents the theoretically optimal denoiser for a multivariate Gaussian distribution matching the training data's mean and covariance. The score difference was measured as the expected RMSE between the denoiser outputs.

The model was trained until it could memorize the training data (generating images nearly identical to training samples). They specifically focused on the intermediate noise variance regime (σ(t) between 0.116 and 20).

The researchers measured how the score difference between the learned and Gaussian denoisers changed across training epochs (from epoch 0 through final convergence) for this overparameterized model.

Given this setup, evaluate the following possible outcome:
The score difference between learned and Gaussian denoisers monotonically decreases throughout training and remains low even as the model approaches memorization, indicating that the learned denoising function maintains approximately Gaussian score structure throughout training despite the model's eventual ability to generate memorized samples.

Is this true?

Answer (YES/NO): NO